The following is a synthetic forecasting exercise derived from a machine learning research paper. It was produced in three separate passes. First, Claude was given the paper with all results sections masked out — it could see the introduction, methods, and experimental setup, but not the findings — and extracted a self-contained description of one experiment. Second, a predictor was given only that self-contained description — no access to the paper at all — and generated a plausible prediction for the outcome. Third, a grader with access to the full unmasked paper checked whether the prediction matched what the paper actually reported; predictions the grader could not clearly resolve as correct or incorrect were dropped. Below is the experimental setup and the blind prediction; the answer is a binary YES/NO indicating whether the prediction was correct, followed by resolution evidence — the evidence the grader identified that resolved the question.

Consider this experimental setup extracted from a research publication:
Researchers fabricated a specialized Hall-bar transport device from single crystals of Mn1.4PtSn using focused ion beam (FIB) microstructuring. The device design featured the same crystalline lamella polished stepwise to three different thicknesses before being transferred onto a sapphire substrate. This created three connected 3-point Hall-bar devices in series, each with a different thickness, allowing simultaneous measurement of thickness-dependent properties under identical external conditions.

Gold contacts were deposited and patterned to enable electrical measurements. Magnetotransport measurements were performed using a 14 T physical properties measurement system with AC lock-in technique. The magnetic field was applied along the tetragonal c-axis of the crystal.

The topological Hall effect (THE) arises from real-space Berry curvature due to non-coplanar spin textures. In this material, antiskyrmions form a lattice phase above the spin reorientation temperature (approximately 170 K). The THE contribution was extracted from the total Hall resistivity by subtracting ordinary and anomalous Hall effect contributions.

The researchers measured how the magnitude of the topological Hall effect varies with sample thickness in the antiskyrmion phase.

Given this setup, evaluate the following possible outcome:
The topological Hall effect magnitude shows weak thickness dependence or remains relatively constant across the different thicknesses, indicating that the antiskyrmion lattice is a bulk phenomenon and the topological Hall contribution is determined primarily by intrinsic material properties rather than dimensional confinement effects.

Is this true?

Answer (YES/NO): NO